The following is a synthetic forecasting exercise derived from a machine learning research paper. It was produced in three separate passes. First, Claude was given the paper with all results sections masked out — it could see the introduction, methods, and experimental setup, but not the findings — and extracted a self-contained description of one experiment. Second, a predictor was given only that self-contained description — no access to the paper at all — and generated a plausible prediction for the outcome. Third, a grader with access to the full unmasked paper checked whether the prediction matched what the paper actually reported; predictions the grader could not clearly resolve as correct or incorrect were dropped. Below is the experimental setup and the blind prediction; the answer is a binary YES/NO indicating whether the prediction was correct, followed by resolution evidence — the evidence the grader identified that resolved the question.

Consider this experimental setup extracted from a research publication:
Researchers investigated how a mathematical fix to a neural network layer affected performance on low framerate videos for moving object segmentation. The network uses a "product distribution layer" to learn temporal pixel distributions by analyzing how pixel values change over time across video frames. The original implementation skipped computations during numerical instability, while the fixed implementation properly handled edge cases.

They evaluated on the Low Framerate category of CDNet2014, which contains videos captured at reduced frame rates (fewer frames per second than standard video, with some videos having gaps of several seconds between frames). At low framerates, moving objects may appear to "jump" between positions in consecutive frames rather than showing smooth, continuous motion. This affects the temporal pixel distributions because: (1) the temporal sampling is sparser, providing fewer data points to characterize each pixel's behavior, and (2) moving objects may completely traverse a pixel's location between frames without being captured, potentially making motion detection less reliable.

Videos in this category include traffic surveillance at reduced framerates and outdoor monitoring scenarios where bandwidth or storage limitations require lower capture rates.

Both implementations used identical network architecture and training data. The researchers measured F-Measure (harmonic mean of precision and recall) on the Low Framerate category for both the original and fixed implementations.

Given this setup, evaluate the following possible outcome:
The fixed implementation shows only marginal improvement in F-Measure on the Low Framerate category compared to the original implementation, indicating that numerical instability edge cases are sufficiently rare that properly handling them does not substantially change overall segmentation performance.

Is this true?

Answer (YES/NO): NO